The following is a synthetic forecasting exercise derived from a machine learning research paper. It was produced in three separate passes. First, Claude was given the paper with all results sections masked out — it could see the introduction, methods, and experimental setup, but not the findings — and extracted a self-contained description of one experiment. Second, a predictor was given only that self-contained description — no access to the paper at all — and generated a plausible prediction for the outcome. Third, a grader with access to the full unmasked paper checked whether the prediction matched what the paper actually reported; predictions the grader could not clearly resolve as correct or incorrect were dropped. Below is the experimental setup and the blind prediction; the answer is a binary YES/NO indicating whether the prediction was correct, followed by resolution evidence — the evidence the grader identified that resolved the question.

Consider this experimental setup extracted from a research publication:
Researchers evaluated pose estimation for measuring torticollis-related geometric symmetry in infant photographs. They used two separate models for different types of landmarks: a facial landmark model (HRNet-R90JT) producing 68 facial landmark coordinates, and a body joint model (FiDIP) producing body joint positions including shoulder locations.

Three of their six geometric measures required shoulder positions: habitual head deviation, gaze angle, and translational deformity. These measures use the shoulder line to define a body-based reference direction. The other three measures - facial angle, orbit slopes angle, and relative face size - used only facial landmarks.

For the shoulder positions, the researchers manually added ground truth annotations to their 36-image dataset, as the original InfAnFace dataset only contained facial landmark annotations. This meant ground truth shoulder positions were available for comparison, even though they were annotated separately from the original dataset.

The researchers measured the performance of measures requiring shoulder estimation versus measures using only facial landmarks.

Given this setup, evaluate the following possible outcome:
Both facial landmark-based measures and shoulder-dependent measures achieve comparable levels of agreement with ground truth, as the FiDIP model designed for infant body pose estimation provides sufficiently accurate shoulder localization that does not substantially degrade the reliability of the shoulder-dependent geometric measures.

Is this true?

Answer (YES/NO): NO